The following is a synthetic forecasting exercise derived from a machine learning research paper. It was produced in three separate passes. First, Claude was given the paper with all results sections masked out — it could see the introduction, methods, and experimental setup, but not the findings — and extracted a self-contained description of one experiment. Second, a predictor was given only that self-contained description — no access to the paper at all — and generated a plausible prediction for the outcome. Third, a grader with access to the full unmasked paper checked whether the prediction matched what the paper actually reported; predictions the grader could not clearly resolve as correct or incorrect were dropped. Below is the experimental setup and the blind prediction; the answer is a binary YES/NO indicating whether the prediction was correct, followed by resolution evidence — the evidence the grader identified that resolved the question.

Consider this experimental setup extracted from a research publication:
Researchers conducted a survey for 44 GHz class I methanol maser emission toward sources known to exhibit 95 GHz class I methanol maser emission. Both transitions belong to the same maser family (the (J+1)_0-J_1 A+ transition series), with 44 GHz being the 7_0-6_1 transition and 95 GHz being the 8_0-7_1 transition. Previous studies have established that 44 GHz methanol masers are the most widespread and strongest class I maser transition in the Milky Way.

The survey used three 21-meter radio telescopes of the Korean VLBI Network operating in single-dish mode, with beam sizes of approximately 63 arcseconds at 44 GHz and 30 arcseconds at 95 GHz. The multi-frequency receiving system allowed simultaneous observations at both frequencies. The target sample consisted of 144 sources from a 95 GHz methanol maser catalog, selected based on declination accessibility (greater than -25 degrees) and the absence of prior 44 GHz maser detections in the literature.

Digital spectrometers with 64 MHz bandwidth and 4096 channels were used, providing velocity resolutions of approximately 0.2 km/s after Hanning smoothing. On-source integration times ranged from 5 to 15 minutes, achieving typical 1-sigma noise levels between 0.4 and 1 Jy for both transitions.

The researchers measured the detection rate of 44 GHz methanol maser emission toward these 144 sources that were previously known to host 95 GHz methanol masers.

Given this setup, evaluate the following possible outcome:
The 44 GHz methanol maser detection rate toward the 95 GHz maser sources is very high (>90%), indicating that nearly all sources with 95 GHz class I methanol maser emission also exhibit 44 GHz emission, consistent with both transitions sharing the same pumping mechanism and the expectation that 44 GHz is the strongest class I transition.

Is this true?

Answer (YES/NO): NO